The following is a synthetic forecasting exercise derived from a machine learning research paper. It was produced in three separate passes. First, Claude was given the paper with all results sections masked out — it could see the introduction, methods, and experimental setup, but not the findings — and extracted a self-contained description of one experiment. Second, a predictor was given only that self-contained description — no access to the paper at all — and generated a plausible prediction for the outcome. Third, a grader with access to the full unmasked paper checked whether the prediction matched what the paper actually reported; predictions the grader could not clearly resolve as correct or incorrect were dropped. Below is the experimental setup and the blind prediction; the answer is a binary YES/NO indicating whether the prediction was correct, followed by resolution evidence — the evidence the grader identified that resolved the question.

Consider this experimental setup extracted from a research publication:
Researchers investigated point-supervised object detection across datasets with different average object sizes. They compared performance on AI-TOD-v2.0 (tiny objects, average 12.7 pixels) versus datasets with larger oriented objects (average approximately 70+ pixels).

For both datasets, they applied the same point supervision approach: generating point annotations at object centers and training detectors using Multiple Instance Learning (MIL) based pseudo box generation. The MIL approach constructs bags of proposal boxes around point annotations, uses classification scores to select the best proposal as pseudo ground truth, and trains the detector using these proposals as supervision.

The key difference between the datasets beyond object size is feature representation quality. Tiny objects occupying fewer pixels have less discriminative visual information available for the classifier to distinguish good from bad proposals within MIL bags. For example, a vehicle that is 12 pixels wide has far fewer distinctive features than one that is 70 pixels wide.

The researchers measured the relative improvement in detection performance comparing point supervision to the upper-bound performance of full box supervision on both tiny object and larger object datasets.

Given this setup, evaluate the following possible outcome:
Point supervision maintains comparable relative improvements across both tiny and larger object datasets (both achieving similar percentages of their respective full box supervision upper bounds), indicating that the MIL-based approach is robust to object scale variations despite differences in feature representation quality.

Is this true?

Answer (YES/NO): NO